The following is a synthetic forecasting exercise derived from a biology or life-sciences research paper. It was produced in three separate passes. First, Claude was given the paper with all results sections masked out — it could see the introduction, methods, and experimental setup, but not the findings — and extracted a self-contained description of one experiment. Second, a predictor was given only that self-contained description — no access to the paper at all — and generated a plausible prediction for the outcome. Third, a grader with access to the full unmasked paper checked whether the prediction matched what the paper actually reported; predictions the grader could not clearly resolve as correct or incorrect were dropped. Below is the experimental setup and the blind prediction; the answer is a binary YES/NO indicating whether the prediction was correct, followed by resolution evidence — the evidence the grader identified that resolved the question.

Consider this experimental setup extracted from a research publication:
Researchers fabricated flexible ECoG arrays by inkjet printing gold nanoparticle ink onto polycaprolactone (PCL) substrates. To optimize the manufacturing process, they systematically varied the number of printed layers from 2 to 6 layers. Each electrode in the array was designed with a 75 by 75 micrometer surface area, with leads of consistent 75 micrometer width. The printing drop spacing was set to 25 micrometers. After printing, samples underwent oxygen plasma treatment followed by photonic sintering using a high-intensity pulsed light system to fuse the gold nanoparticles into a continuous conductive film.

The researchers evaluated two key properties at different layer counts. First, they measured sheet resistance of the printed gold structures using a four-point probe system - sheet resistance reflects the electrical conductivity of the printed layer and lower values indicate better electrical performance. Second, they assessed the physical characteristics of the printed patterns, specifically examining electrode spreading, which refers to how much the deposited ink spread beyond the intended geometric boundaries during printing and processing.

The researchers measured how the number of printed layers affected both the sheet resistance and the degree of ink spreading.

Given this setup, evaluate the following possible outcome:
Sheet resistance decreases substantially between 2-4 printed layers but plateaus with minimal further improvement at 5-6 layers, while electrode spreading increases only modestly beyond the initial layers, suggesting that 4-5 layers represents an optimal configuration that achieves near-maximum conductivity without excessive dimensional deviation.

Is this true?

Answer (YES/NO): NO